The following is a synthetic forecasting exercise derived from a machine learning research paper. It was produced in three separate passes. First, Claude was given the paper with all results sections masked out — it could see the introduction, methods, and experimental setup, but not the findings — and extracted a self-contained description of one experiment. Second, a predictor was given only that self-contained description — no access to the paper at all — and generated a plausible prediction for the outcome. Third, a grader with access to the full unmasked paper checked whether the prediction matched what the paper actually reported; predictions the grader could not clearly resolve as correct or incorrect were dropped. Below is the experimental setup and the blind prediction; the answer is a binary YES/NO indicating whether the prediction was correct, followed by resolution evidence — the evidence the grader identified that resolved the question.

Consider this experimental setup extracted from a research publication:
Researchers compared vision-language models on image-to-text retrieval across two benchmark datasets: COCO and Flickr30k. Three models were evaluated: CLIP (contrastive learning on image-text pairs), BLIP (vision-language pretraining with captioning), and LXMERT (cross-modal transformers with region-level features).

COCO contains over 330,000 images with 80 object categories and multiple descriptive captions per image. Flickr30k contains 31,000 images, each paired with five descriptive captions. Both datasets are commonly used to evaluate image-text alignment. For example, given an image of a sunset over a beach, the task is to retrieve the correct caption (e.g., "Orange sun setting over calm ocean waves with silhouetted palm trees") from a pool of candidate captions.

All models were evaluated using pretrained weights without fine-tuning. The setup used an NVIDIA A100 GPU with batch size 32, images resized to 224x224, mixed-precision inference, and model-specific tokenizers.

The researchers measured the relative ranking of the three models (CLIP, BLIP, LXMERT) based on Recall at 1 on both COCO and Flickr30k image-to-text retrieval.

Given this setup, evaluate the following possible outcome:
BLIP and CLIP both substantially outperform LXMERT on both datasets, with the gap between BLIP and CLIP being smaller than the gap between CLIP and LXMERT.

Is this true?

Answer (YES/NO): NO